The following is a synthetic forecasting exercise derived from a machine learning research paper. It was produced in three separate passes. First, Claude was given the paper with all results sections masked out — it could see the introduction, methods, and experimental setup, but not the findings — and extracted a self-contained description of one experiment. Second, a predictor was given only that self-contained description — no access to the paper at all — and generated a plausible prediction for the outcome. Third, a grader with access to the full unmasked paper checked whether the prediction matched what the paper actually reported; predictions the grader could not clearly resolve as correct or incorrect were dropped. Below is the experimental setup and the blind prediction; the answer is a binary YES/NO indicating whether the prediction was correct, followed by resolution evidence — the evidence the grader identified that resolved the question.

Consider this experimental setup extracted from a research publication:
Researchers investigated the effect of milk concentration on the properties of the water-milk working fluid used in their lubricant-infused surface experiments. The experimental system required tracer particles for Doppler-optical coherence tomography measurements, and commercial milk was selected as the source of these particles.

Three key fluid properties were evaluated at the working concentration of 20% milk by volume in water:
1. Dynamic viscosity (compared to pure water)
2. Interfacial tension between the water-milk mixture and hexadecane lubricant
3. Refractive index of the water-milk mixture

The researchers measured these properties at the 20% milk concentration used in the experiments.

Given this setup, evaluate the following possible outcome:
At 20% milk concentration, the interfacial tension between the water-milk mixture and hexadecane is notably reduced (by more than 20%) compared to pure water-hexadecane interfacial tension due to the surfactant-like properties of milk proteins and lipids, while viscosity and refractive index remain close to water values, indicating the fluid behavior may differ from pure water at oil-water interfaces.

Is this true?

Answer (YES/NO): NO